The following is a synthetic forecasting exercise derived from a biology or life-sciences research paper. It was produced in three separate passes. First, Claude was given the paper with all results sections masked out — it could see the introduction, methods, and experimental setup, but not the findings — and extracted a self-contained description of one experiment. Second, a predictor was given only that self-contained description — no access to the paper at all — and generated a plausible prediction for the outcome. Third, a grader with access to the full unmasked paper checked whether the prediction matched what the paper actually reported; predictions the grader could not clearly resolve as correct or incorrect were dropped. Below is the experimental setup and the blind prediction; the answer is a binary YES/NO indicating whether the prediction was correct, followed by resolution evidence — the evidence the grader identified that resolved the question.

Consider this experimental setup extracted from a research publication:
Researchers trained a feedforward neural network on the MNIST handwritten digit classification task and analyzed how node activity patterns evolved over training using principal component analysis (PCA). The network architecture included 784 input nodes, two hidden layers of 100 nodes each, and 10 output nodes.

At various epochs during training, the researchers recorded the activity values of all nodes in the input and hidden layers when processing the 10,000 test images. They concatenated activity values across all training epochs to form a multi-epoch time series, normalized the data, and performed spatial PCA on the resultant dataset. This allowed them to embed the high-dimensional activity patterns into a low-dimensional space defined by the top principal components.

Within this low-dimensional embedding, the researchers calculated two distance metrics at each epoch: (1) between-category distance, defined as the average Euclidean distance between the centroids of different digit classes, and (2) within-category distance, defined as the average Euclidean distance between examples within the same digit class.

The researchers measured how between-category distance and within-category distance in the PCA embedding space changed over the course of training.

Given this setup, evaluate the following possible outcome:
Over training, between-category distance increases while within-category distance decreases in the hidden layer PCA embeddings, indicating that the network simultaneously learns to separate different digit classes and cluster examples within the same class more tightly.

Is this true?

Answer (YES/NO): NO